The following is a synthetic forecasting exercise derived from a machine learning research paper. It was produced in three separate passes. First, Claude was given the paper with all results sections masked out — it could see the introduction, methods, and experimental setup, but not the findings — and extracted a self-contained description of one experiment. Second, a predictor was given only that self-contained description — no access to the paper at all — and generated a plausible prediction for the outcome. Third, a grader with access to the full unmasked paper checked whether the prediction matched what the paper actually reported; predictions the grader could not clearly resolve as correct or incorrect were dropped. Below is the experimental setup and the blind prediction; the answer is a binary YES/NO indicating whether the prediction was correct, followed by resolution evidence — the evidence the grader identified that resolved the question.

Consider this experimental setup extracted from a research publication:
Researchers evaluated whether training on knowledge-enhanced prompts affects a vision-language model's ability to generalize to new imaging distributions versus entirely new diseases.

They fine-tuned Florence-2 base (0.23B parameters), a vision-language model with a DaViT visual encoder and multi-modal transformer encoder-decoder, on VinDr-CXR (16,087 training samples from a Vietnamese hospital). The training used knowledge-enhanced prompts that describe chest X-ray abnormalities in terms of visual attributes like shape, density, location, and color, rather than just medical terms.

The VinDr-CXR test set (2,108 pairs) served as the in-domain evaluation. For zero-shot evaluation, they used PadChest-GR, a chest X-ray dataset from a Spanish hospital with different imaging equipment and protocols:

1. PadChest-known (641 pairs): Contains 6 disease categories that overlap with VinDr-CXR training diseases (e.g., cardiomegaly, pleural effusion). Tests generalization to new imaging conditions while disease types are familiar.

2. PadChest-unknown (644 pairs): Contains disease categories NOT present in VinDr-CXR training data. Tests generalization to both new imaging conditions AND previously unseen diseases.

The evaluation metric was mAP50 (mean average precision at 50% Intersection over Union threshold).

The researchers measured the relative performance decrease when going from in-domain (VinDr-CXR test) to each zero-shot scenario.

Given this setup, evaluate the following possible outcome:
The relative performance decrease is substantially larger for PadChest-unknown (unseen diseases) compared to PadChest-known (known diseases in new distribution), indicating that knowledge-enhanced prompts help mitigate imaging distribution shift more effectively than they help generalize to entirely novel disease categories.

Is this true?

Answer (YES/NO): YES